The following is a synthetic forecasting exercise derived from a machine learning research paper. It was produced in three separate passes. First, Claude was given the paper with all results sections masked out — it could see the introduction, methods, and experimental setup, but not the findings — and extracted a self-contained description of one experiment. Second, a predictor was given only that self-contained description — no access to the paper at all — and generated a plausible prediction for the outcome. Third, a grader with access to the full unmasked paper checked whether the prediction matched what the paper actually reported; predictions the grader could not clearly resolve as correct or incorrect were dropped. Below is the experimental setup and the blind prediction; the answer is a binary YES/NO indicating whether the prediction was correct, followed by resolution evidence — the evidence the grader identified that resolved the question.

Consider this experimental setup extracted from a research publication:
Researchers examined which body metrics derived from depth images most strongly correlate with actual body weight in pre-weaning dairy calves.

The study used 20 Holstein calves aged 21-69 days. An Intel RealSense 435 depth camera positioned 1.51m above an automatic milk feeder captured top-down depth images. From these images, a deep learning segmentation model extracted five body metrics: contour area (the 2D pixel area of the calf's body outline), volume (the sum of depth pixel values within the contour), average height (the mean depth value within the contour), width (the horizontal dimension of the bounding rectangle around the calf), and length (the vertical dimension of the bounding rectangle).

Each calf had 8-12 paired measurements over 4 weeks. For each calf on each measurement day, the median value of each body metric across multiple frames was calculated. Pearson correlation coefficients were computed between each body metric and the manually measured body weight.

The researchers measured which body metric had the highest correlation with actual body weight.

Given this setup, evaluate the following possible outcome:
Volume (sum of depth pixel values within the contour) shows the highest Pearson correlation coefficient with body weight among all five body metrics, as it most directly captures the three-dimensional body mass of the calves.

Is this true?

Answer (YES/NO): NO